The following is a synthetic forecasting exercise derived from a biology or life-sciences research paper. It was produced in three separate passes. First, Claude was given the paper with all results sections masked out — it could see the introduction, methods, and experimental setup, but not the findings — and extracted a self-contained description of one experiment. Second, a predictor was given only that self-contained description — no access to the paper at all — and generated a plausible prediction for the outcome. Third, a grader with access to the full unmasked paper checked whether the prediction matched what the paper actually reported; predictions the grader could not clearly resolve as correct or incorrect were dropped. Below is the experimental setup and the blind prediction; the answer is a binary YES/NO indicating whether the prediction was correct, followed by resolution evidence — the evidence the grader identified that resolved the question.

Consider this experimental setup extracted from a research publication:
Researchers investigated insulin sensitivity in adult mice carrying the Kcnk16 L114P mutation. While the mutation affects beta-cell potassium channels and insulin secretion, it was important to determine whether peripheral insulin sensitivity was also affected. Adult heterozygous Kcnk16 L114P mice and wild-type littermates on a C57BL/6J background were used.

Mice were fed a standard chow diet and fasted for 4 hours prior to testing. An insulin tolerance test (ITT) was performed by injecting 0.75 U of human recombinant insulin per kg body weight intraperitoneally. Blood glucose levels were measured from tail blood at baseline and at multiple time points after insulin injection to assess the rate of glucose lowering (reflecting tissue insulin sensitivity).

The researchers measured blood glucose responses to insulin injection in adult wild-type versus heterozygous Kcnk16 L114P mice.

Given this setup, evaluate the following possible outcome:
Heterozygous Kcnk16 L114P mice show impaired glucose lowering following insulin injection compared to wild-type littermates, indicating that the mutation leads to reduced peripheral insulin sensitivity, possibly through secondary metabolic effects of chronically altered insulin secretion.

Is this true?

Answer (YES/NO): NO